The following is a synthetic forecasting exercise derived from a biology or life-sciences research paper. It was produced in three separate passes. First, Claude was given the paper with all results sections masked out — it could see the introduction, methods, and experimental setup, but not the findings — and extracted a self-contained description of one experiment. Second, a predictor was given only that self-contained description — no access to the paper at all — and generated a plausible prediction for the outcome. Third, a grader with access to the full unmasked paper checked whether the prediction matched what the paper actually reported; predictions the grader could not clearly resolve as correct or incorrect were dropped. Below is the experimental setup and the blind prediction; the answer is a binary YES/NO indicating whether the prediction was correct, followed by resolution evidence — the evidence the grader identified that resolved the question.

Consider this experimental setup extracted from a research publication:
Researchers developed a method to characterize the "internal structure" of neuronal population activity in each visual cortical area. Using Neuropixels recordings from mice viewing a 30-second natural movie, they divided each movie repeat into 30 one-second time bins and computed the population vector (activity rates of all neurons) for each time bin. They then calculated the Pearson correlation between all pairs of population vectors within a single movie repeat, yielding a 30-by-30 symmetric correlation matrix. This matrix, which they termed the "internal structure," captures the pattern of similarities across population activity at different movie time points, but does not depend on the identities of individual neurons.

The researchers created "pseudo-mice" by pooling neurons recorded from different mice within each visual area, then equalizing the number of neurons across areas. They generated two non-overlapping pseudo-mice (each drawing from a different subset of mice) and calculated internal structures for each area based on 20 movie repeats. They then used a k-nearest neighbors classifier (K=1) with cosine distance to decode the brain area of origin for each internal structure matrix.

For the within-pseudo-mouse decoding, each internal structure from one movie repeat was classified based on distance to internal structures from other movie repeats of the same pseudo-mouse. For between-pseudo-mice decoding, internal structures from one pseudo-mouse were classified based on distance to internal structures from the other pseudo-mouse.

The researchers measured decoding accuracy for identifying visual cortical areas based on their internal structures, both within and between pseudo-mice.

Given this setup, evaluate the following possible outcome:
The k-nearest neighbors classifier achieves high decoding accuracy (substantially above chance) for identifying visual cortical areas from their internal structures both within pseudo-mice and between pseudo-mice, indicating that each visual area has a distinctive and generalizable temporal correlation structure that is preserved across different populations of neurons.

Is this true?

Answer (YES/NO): YES